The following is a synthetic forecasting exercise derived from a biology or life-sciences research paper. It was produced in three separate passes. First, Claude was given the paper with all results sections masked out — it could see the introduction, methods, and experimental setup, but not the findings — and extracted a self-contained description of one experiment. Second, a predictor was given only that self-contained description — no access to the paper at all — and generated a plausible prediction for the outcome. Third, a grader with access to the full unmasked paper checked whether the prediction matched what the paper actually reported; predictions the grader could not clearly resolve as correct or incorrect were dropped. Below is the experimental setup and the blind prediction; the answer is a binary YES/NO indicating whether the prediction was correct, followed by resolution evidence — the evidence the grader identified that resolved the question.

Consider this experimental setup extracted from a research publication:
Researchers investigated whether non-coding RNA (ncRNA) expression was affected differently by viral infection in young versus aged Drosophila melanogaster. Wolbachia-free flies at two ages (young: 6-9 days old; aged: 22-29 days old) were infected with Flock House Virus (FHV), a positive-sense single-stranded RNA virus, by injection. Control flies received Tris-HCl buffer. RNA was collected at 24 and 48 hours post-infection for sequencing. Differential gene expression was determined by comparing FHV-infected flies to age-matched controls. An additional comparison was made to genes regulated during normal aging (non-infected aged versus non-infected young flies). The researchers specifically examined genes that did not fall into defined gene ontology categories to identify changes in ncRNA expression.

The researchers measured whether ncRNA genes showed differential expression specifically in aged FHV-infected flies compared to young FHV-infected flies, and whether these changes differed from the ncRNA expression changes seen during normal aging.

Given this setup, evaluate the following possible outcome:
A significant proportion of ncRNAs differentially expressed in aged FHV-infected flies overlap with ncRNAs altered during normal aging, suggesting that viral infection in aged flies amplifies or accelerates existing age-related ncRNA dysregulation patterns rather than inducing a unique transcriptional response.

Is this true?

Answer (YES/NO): NO